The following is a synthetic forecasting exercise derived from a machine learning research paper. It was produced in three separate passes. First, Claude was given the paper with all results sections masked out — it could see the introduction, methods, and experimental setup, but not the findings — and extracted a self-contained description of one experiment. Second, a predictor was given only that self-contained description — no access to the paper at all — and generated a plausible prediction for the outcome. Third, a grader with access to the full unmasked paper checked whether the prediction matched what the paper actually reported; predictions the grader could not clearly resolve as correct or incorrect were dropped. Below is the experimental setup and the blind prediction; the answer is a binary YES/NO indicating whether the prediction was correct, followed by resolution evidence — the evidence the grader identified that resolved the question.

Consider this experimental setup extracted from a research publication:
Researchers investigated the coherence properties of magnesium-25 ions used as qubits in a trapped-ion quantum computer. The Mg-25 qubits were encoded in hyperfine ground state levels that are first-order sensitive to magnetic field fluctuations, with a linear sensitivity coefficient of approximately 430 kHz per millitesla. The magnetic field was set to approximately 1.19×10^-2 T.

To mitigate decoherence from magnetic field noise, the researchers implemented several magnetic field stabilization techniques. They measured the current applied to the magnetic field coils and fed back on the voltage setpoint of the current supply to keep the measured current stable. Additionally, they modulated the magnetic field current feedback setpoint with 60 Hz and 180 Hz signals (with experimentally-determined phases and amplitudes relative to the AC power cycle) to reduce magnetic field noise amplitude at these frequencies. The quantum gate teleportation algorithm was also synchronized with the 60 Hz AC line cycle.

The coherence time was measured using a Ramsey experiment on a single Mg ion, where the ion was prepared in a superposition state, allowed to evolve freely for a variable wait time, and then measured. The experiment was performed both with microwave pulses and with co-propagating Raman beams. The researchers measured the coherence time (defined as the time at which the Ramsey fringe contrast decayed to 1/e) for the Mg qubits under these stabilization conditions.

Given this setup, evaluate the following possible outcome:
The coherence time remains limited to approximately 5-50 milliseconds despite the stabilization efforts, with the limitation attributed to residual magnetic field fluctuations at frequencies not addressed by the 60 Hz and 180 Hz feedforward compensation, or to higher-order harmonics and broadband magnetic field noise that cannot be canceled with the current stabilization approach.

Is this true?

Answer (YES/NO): NO